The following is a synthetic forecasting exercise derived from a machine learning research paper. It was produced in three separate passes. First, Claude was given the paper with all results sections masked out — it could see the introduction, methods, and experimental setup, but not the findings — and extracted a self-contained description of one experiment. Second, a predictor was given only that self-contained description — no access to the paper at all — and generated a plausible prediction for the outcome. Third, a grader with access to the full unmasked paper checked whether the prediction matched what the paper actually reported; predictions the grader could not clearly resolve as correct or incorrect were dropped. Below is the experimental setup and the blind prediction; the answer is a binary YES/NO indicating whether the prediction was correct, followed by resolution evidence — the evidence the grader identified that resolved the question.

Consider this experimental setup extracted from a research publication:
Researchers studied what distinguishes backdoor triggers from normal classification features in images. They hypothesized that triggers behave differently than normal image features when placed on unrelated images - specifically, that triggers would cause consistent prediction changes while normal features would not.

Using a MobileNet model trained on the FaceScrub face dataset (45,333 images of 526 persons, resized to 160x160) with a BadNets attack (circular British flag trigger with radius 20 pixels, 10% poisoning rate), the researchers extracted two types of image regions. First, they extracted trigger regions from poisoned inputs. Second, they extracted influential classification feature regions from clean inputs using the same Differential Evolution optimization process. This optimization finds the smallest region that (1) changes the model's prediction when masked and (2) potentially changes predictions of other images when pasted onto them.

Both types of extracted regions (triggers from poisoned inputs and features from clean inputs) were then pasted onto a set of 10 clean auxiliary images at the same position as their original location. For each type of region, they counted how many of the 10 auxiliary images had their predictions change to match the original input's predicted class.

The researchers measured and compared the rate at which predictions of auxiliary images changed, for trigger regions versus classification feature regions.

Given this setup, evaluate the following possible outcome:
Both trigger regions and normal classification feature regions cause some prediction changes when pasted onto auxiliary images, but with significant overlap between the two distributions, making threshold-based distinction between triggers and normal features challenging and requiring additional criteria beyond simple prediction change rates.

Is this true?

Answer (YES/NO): NO